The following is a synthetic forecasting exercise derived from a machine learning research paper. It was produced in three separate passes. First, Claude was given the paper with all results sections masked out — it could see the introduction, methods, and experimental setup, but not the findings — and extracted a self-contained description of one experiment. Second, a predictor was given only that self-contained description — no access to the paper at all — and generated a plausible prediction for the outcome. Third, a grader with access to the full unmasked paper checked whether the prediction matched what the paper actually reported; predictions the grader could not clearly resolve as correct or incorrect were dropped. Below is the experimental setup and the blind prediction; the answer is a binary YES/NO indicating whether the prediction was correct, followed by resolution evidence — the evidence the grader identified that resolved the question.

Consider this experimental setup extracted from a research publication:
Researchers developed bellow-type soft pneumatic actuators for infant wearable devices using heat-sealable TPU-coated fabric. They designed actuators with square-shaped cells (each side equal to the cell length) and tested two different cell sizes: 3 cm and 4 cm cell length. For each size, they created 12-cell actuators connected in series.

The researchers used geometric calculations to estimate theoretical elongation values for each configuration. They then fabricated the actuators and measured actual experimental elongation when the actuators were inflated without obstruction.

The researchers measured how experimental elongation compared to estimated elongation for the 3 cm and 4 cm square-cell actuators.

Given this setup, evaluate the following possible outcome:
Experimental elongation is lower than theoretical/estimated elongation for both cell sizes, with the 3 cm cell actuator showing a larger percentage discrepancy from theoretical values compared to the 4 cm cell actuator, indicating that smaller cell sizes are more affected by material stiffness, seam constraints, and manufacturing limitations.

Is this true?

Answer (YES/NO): NO